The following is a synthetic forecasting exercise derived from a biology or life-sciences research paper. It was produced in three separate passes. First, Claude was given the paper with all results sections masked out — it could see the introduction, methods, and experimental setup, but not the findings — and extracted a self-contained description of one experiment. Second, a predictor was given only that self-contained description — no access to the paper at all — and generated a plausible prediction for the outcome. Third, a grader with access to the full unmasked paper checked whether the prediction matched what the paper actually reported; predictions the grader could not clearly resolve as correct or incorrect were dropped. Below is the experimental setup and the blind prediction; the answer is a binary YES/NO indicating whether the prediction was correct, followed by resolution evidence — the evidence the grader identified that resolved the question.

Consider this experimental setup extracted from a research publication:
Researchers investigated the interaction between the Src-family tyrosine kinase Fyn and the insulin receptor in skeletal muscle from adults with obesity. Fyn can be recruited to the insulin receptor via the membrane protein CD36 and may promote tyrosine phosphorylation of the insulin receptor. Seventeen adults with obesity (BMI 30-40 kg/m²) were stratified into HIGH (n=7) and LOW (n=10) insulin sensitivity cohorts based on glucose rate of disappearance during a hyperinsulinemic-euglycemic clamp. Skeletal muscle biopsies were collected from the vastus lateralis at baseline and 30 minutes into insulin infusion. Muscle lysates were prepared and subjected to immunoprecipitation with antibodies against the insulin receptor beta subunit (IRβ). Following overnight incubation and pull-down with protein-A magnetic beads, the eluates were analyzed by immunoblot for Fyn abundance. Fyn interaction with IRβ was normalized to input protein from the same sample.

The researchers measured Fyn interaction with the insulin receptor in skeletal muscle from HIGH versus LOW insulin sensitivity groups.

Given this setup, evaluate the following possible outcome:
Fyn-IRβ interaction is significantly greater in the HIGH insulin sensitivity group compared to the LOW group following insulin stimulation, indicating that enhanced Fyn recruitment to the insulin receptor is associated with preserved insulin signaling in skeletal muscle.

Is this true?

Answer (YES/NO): YES